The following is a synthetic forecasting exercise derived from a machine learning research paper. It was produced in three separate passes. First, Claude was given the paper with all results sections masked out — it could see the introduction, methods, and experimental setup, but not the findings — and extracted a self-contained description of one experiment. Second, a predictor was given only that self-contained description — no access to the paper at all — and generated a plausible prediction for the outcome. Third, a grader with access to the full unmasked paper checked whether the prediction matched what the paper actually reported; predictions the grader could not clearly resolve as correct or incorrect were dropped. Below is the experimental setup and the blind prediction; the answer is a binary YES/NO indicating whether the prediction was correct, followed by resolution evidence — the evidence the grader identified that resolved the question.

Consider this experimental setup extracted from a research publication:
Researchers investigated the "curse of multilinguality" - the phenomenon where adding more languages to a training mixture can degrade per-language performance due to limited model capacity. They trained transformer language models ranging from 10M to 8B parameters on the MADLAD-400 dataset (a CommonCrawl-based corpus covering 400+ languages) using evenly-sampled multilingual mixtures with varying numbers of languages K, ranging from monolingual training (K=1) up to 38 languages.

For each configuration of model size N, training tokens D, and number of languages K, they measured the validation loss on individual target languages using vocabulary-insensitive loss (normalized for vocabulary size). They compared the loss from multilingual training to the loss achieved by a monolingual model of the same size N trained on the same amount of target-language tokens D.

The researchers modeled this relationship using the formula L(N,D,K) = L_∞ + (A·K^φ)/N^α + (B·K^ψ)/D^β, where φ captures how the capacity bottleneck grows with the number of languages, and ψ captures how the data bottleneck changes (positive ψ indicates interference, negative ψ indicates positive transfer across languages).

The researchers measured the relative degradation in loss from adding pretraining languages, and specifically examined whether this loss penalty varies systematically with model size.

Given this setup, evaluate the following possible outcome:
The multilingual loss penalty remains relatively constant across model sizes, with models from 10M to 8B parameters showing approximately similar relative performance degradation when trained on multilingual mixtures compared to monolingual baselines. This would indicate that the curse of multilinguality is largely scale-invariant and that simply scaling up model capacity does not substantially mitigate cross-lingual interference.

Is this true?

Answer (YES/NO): NO